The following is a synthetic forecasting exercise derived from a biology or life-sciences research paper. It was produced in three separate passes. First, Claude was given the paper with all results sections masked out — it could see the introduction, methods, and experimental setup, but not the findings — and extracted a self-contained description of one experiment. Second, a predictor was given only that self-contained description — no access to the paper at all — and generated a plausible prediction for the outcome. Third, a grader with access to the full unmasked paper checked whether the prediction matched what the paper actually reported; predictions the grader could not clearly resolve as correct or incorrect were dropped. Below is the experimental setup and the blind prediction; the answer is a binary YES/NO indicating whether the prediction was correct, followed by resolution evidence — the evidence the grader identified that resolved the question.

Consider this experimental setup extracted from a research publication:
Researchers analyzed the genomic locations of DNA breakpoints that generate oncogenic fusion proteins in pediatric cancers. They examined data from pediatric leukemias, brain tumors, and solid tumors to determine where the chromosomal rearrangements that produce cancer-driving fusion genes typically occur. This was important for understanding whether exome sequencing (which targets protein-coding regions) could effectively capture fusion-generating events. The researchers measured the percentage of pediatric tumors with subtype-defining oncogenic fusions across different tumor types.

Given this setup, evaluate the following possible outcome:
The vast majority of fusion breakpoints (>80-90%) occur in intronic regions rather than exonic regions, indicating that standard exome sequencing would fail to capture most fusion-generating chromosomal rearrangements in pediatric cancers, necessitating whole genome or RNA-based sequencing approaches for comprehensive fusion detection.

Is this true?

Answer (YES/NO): YES